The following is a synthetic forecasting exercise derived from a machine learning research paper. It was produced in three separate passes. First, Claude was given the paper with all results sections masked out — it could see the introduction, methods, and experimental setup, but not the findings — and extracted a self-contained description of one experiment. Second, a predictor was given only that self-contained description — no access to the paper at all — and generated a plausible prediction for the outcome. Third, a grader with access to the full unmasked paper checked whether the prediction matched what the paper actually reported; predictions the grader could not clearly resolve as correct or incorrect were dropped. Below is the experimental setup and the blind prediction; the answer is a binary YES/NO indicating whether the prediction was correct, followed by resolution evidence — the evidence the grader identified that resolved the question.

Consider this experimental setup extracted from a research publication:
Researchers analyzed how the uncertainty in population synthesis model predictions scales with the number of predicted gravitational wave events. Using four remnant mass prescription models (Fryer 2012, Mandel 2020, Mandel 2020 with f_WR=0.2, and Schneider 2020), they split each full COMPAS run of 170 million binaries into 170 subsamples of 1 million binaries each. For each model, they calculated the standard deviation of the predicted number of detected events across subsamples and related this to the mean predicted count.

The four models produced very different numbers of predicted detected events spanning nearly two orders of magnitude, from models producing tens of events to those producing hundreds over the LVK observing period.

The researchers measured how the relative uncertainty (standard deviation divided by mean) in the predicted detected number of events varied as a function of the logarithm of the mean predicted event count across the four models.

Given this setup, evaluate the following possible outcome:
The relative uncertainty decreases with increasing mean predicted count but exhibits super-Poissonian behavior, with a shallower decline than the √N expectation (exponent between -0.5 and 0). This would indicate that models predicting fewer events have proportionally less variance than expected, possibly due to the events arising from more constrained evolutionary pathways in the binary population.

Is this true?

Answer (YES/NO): NO